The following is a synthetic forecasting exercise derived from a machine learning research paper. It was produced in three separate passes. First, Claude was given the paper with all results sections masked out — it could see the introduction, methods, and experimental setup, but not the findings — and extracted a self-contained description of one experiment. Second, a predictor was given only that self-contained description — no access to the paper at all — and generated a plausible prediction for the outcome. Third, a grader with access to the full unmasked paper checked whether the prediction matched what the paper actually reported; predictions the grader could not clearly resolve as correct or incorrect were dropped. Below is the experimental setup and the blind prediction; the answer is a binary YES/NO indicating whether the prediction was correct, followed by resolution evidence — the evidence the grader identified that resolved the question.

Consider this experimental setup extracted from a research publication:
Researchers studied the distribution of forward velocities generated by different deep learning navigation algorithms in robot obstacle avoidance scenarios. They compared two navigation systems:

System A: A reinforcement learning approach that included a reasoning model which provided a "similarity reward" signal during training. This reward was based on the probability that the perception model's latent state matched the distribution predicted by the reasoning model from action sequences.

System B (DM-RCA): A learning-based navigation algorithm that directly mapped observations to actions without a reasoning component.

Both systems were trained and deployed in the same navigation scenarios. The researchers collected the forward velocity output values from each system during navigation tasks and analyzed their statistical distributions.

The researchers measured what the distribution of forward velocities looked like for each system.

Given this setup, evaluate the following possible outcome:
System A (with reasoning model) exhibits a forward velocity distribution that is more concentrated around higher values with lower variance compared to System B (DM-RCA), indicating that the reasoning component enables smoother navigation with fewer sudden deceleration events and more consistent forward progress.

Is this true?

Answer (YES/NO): NO